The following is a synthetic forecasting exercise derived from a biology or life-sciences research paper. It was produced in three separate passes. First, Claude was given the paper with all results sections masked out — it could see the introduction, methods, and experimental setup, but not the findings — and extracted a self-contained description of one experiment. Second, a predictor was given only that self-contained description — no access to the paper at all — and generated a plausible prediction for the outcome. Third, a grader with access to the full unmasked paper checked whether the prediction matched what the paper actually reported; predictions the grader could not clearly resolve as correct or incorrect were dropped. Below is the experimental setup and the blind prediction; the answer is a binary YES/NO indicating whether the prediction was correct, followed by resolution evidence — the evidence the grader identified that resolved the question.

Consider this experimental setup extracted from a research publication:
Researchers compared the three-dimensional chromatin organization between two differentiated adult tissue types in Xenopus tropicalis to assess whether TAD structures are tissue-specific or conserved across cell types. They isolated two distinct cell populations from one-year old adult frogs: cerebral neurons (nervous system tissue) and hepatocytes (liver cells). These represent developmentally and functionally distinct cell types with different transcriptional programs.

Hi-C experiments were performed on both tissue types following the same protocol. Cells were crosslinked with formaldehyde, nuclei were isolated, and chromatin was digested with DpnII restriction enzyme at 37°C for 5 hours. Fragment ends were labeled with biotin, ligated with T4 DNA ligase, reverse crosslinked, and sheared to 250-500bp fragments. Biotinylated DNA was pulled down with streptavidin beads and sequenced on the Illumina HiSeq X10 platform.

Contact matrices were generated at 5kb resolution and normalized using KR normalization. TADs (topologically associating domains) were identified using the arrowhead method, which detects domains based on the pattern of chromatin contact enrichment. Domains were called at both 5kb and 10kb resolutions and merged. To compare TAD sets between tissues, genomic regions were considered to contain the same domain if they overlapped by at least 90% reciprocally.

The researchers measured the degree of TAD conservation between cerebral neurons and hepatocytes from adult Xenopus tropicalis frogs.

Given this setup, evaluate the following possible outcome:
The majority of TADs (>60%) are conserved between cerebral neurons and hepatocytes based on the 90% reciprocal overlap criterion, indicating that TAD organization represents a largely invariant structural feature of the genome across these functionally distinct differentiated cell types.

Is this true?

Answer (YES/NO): NO